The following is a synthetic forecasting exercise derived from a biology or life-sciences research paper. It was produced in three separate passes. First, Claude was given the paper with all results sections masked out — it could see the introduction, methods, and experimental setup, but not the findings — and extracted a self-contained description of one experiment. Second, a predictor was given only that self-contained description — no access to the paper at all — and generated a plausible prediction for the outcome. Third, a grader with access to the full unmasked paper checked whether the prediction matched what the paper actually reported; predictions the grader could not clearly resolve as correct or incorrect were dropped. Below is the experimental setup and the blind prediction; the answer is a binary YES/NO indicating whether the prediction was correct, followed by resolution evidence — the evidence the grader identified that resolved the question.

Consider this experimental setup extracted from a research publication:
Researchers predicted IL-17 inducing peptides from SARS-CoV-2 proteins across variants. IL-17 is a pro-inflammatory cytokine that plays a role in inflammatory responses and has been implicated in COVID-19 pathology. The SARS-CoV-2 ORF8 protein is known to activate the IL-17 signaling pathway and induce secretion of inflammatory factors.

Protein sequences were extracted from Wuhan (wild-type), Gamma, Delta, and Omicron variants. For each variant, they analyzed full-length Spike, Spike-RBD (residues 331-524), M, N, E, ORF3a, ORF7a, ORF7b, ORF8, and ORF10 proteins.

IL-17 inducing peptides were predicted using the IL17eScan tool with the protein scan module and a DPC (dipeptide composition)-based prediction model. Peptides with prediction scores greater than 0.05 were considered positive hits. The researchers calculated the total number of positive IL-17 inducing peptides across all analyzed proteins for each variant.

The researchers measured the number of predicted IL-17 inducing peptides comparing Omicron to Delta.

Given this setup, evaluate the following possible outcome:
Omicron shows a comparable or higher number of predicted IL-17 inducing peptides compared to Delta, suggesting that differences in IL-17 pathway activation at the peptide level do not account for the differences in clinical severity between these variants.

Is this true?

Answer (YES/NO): YES